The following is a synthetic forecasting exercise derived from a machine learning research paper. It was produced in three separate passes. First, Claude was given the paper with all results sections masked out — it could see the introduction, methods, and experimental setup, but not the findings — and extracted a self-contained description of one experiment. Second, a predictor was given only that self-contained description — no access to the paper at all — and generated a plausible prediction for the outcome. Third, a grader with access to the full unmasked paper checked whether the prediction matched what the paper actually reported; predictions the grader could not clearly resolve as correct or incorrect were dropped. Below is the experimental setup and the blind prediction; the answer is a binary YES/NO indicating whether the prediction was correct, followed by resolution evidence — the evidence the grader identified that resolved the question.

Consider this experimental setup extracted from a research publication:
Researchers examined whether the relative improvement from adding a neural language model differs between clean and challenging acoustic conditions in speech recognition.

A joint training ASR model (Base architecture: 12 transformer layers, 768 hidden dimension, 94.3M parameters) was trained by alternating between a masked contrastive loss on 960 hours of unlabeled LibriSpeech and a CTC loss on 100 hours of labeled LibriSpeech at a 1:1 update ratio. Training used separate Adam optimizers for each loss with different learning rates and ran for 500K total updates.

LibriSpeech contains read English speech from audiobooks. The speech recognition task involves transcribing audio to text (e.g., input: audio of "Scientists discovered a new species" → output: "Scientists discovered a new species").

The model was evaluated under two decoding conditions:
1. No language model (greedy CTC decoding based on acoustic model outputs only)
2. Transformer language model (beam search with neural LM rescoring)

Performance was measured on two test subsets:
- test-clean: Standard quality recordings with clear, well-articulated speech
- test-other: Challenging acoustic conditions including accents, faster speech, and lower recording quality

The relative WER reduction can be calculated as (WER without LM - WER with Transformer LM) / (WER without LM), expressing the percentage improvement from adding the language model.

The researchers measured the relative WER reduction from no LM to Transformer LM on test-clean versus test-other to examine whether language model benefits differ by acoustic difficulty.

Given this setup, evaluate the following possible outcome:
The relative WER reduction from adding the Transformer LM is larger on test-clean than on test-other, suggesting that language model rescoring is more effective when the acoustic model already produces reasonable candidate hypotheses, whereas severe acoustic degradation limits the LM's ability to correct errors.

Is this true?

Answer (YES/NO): YES